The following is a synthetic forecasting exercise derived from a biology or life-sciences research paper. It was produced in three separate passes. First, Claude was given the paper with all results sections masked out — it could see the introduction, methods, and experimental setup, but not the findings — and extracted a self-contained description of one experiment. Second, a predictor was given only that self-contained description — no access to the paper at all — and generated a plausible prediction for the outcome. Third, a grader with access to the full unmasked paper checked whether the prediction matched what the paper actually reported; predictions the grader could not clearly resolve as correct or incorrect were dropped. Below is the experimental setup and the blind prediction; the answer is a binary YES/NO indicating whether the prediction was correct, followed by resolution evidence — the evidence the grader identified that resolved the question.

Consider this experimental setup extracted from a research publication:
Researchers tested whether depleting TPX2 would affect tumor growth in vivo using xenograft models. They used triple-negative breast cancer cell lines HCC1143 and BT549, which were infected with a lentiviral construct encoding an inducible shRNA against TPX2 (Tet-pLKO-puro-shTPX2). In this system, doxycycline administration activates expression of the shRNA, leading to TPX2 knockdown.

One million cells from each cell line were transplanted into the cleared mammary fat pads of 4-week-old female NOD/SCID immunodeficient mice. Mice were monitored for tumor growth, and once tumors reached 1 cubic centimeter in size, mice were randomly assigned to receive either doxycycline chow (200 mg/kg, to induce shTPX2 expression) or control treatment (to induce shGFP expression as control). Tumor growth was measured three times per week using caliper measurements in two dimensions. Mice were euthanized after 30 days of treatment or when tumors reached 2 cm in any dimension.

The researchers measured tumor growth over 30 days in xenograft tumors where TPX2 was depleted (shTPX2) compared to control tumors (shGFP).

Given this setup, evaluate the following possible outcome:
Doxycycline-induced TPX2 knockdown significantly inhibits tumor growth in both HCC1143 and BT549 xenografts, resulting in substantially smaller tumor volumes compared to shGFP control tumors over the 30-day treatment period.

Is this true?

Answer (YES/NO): YES